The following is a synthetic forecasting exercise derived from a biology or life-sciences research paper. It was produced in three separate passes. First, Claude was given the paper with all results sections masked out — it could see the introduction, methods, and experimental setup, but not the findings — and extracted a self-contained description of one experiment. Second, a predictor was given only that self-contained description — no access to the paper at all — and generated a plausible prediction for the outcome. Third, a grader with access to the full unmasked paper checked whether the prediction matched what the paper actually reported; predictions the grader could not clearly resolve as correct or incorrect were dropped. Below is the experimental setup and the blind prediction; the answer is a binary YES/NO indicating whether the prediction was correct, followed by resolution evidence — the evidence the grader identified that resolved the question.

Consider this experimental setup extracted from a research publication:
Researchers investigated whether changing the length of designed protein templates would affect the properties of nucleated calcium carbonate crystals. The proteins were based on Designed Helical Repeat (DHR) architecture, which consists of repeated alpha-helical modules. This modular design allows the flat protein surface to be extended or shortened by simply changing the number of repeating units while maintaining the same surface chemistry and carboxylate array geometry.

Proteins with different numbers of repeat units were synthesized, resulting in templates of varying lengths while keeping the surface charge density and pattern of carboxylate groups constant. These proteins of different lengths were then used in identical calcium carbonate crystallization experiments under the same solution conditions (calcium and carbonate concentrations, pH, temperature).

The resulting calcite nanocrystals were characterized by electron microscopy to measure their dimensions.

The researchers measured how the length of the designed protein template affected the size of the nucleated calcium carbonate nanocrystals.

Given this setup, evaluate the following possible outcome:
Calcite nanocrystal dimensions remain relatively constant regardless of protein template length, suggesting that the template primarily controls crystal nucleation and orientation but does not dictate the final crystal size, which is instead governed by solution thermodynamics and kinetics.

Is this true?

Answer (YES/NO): NO